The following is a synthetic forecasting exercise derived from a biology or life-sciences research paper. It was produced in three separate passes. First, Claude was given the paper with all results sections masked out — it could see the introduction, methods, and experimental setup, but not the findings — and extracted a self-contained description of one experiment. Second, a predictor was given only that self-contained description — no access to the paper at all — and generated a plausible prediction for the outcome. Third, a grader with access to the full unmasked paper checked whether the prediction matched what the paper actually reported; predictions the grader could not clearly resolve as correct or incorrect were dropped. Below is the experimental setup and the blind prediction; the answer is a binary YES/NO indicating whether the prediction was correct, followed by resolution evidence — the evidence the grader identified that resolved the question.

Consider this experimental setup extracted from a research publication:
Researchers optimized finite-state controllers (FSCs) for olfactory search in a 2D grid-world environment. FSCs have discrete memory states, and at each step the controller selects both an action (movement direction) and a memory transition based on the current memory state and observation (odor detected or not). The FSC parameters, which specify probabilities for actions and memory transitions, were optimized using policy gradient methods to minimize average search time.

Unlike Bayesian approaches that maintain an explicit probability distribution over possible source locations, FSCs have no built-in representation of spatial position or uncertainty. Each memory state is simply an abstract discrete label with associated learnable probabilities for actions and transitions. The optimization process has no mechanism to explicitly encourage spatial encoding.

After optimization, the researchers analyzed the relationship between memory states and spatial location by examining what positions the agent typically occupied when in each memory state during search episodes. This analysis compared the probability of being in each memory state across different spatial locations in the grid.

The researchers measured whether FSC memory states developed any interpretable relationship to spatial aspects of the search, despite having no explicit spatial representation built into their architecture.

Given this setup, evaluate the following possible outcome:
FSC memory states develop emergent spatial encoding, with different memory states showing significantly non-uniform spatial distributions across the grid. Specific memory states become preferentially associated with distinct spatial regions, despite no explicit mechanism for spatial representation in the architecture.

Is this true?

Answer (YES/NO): YES